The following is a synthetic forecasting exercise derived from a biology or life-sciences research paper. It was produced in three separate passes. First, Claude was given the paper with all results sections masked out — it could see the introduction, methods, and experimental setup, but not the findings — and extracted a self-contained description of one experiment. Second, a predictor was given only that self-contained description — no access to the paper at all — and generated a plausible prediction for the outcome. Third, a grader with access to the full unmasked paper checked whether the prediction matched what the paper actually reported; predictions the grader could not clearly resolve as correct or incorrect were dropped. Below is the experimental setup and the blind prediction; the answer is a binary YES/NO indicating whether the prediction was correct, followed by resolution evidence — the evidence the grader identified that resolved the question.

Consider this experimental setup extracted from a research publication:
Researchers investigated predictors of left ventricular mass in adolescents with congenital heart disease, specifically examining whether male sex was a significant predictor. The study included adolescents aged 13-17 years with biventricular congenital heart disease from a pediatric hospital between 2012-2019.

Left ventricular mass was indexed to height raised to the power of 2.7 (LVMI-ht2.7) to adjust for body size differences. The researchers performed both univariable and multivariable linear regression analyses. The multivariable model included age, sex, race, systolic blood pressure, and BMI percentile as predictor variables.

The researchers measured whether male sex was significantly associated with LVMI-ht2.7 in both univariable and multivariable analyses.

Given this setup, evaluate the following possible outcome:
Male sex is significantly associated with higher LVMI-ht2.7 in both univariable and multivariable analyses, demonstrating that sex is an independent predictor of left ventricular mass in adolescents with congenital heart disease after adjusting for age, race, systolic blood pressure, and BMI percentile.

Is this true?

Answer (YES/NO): YES